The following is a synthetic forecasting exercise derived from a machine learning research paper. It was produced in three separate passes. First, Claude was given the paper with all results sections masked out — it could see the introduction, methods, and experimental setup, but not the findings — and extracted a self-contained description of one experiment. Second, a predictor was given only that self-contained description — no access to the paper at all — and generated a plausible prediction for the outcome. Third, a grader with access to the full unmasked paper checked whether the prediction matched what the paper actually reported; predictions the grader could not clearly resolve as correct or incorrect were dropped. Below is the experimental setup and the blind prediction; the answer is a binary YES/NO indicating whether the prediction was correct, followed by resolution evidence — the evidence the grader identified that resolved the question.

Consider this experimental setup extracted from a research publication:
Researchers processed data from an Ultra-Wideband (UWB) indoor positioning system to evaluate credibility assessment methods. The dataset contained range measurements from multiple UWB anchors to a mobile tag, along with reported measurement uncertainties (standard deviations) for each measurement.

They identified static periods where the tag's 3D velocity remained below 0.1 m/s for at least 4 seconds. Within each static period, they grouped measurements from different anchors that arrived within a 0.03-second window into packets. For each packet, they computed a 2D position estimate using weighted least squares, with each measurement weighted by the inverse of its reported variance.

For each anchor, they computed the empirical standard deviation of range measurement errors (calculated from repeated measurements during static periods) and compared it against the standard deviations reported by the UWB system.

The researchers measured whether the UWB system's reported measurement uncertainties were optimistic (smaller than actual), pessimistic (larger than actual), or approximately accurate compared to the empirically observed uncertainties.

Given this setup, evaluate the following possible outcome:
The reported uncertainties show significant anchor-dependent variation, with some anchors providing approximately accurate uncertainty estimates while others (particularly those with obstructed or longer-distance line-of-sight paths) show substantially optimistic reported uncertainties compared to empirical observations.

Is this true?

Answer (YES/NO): NO